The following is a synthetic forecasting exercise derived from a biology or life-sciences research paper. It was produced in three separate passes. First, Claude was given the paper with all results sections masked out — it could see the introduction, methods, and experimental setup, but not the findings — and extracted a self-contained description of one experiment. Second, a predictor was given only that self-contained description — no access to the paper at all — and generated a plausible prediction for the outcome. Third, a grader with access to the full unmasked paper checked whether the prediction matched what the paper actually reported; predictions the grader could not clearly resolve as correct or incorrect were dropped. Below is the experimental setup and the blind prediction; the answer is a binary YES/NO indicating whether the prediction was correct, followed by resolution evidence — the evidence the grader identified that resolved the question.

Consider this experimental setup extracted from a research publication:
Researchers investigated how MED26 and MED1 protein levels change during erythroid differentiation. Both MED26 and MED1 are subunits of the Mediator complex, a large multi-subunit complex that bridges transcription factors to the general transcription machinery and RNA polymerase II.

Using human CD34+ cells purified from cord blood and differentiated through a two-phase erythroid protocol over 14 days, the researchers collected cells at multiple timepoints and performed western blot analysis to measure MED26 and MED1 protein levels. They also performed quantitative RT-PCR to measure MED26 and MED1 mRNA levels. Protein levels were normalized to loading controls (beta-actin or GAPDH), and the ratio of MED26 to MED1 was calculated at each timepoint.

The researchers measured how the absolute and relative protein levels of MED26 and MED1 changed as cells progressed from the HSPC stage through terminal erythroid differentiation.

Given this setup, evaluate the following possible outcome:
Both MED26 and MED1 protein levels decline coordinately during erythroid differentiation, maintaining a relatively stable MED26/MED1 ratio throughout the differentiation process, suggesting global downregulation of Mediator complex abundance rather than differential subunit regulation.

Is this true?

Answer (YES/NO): NO